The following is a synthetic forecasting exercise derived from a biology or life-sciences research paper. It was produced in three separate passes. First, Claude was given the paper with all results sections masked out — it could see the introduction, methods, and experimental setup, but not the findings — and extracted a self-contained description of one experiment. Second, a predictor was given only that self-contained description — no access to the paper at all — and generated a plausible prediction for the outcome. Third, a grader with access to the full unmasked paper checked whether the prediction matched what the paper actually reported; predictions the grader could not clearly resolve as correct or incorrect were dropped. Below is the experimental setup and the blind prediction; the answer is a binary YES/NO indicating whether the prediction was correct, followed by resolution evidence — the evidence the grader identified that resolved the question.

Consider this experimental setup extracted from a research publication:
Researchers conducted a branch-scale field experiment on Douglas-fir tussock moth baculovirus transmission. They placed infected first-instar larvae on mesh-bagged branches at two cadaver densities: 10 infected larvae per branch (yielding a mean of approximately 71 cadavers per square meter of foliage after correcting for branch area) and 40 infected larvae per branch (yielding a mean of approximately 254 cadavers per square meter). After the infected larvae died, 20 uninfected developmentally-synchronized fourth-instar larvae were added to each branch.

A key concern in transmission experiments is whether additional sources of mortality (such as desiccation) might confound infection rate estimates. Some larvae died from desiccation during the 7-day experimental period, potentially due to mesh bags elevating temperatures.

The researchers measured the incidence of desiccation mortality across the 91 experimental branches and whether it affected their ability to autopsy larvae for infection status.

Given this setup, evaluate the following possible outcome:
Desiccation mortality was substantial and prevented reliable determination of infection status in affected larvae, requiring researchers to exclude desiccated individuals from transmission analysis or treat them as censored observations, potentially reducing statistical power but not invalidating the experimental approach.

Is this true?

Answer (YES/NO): YES